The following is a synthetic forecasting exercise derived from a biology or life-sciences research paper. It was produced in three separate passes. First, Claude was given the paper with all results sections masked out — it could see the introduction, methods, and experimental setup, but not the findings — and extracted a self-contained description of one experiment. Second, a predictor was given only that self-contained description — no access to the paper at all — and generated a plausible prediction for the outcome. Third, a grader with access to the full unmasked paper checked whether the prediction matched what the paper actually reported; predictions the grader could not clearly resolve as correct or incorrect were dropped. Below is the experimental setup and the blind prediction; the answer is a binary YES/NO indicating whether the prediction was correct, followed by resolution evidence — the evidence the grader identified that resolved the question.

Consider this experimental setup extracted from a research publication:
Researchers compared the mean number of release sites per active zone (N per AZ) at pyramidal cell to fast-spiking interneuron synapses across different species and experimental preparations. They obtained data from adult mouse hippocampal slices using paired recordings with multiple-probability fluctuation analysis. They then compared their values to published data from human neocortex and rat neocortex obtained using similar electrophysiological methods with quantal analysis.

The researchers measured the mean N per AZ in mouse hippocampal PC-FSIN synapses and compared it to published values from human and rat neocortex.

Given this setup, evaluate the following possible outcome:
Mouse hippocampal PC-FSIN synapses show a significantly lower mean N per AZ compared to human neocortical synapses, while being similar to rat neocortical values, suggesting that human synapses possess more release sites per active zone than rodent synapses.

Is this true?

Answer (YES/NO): NO